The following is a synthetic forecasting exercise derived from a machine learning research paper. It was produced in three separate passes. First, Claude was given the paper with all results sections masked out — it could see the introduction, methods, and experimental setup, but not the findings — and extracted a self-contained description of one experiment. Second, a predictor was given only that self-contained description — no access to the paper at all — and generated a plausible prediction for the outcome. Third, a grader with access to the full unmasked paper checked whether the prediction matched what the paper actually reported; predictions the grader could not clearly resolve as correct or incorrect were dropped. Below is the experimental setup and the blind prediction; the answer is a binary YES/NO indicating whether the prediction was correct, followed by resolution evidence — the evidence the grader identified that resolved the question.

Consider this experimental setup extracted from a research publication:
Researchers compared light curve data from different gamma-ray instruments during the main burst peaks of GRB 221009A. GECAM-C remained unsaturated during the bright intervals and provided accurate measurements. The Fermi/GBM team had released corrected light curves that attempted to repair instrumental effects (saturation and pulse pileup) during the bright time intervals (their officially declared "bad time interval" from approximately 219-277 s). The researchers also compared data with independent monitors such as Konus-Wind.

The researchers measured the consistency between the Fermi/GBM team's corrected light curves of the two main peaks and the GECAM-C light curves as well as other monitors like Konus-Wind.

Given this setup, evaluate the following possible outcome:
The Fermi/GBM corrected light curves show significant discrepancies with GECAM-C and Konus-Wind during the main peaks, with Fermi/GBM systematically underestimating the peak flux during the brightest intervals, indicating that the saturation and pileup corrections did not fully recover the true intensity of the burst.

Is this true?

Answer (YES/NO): NO